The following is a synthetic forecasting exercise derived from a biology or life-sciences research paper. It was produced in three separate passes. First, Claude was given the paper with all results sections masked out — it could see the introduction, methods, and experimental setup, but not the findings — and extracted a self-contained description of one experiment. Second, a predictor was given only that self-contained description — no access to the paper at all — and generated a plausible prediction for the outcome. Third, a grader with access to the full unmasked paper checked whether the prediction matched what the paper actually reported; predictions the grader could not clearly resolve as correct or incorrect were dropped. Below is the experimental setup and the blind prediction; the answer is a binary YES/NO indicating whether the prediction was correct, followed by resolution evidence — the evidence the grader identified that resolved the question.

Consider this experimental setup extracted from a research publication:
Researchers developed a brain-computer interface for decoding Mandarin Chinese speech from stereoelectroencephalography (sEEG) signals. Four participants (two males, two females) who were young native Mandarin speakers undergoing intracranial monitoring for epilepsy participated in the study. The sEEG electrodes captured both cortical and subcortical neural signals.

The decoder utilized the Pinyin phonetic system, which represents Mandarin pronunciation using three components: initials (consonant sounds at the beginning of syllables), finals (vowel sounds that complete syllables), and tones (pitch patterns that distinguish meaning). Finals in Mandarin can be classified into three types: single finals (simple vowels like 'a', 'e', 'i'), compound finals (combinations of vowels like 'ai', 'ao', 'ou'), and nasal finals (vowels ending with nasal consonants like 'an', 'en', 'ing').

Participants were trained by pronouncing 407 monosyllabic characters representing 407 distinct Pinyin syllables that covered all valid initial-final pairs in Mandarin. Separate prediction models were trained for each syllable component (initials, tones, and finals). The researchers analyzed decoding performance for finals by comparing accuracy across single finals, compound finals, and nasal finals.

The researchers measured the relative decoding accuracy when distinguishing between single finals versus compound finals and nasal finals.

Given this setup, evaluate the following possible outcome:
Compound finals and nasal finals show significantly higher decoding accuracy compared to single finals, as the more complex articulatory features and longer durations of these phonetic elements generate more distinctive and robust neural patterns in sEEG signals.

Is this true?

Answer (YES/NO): NO